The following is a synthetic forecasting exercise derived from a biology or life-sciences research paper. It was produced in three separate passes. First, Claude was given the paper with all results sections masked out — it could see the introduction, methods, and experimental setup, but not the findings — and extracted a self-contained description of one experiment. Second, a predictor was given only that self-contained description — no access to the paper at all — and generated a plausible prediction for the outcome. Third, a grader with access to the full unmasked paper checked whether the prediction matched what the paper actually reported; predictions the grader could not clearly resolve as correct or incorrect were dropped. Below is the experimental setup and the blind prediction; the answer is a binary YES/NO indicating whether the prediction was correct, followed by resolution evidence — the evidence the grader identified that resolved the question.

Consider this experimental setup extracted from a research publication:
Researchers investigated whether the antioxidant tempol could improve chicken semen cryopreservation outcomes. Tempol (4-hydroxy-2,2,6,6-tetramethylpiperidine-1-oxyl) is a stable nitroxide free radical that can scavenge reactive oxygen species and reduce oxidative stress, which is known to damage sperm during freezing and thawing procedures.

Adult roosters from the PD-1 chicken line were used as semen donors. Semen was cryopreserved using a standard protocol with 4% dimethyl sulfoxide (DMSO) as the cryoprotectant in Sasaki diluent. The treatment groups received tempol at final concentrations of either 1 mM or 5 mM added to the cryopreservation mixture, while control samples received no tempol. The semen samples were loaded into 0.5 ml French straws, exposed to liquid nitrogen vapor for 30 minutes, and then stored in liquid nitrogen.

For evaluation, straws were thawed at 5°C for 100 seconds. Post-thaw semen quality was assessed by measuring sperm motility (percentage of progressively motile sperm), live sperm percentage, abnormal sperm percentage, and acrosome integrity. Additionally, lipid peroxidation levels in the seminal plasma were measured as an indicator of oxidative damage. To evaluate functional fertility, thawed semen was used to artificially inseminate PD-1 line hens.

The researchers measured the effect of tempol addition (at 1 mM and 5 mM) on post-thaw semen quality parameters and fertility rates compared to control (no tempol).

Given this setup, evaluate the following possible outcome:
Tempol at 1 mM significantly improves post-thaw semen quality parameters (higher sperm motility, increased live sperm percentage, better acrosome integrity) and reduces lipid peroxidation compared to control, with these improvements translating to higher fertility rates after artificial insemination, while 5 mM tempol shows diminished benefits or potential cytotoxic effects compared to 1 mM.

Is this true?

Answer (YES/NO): NO